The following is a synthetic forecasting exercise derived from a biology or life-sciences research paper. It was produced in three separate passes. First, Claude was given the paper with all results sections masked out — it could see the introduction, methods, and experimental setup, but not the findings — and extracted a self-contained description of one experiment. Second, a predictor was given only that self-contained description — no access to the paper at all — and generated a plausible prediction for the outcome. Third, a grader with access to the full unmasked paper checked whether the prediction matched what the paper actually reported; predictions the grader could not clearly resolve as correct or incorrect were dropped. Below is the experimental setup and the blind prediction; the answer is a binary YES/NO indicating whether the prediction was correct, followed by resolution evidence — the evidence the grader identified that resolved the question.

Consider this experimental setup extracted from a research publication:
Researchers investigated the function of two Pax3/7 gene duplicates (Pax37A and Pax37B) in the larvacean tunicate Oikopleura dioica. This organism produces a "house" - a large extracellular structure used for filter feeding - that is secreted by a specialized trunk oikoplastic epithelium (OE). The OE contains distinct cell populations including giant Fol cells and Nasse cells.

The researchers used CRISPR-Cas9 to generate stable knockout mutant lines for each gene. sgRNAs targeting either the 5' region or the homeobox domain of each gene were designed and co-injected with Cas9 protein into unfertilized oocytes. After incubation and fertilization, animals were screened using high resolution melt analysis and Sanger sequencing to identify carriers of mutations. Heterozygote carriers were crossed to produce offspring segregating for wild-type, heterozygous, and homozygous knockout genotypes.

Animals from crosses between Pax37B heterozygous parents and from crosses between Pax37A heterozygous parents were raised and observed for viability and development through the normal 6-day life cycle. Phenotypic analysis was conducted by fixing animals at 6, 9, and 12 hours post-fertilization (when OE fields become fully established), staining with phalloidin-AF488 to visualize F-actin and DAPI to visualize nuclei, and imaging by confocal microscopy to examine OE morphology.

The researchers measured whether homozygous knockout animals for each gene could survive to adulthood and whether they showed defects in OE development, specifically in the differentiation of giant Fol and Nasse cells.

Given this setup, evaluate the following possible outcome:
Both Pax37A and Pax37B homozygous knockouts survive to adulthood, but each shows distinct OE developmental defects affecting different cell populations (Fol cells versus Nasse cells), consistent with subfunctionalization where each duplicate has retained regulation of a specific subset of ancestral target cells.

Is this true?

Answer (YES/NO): NO